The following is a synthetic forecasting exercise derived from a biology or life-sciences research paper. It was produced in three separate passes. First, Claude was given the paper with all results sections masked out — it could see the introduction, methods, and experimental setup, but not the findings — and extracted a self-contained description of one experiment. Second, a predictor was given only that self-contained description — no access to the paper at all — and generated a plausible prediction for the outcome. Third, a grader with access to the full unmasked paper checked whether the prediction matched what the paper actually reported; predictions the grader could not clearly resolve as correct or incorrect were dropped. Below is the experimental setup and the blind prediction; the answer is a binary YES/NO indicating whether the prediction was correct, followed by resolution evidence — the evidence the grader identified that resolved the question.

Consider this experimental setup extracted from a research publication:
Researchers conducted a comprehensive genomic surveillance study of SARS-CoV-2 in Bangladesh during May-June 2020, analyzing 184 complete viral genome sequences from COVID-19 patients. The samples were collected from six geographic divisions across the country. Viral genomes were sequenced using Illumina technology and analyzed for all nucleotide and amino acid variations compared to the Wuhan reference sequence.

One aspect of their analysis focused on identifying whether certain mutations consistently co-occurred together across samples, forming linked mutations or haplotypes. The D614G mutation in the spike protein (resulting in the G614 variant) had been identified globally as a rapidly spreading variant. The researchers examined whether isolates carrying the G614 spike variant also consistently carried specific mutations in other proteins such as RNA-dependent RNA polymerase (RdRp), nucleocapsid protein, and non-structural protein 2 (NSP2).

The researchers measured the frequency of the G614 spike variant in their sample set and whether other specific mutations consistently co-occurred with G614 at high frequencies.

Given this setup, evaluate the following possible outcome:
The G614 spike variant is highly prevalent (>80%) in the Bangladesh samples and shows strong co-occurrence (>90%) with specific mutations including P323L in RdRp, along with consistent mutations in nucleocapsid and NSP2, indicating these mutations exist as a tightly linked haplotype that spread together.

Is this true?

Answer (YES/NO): YES